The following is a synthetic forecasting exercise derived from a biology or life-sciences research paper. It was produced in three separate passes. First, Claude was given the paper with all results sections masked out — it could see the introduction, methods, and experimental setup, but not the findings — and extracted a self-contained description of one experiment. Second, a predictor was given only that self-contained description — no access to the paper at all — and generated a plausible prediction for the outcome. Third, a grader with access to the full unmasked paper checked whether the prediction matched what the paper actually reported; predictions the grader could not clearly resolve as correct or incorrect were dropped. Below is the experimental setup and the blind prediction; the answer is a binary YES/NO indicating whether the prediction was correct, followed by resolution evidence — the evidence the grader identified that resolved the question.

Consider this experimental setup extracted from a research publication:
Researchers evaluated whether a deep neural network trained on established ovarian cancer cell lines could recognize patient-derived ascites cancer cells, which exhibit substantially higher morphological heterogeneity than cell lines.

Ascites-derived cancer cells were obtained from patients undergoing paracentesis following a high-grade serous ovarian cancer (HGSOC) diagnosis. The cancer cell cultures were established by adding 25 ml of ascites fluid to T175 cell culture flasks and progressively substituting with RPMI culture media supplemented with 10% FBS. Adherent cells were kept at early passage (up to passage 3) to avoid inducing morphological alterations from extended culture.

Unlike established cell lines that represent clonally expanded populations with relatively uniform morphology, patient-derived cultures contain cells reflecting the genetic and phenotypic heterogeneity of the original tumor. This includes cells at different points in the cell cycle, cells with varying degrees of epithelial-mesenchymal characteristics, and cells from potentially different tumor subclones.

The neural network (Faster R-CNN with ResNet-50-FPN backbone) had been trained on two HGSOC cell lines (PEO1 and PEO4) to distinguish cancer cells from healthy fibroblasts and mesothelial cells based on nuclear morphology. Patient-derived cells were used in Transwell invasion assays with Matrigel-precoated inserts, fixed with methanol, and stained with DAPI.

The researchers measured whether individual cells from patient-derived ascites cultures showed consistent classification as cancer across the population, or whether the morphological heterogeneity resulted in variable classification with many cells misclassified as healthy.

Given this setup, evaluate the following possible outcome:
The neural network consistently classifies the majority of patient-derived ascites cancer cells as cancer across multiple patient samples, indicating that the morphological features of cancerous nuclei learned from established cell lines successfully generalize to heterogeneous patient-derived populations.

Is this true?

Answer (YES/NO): YES